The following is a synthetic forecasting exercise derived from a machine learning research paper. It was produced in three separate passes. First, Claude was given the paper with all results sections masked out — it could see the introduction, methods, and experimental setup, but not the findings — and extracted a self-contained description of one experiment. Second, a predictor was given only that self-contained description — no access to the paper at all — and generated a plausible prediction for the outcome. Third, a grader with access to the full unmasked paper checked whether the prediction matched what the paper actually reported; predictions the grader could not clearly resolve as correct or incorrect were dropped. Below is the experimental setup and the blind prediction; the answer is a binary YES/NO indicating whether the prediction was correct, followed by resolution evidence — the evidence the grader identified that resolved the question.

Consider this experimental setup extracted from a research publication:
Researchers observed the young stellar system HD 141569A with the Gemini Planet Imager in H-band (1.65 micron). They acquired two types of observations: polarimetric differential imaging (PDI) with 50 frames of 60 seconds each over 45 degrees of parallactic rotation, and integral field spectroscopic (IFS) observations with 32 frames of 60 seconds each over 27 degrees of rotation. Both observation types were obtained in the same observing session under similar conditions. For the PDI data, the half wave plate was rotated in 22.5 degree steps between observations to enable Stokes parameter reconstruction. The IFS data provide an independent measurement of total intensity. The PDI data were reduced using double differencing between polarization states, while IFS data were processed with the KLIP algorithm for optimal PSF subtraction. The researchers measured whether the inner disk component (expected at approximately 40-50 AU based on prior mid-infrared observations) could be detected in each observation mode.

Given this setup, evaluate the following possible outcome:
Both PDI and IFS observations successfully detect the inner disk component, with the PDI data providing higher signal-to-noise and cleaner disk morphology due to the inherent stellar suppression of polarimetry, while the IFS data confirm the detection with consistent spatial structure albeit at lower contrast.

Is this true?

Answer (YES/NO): NO